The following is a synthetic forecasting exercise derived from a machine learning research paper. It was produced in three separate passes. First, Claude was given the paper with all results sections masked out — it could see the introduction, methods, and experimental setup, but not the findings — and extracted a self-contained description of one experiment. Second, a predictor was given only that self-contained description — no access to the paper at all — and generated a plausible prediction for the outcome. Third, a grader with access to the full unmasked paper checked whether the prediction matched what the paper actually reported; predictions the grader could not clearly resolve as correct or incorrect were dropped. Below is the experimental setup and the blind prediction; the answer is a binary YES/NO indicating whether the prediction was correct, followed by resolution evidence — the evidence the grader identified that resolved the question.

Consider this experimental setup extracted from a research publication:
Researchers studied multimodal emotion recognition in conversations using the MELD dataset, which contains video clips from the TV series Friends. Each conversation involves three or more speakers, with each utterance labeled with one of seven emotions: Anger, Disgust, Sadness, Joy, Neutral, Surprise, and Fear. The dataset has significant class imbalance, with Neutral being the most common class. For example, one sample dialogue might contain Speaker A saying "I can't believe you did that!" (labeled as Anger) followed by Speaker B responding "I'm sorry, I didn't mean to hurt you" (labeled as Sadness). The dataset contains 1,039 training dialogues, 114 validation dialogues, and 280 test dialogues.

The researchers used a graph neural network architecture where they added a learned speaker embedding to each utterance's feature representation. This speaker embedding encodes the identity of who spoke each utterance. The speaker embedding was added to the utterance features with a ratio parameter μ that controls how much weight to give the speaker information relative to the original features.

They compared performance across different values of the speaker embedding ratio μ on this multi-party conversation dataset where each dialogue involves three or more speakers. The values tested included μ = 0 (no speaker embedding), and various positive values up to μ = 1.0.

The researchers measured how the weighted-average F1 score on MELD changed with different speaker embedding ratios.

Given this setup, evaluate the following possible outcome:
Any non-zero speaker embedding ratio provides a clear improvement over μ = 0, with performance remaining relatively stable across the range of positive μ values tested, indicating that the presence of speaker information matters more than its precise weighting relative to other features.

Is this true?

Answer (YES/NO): NO